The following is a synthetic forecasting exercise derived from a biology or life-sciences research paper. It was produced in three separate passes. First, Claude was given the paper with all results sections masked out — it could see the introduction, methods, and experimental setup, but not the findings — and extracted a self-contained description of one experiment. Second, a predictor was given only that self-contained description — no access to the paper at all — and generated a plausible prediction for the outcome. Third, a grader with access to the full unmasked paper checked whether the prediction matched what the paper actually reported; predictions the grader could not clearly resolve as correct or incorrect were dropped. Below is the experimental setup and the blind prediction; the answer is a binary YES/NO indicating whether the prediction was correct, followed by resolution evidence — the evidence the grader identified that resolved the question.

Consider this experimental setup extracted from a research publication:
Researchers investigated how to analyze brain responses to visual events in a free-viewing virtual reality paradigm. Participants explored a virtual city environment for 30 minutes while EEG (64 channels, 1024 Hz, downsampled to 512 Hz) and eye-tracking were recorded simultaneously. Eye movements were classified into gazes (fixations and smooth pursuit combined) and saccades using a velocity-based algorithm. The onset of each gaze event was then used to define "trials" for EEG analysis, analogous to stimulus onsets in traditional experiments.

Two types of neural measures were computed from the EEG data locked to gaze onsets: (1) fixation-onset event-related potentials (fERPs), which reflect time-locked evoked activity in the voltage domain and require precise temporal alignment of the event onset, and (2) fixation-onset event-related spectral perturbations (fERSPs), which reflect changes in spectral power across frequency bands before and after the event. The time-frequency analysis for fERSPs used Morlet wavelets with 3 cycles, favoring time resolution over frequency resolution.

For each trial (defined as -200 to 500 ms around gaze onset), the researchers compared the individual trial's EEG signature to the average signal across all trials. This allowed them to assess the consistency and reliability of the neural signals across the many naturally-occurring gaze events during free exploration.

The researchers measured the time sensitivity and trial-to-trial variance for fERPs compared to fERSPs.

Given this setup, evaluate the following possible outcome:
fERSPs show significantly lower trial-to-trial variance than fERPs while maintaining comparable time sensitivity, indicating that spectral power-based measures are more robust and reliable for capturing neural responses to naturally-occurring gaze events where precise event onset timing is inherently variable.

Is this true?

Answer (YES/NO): NO